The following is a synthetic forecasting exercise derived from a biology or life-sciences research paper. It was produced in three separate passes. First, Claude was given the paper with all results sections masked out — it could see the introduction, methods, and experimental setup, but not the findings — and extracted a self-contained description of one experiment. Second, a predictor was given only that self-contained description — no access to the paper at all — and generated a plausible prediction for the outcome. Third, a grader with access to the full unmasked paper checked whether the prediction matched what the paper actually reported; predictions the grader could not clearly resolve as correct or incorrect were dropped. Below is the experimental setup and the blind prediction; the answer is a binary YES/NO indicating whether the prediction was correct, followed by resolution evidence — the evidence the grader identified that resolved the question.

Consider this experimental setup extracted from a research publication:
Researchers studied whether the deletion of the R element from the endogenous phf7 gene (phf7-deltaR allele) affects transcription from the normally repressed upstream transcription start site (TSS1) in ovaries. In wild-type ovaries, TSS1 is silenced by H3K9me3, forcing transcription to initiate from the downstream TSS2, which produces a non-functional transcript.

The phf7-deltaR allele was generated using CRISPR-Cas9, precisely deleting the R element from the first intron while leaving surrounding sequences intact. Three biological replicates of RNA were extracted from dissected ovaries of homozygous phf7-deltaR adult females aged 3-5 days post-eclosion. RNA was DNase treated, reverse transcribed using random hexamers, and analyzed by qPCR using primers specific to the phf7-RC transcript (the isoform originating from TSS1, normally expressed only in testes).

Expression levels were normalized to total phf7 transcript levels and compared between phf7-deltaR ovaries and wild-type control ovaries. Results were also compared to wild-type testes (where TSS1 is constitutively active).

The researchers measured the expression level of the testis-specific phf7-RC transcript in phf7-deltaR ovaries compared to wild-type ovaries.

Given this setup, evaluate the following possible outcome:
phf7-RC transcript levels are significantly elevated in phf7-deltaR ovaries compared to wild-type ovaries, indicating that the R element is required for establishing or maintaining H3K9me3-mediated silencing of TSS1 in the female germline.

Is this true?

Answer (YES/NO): NO